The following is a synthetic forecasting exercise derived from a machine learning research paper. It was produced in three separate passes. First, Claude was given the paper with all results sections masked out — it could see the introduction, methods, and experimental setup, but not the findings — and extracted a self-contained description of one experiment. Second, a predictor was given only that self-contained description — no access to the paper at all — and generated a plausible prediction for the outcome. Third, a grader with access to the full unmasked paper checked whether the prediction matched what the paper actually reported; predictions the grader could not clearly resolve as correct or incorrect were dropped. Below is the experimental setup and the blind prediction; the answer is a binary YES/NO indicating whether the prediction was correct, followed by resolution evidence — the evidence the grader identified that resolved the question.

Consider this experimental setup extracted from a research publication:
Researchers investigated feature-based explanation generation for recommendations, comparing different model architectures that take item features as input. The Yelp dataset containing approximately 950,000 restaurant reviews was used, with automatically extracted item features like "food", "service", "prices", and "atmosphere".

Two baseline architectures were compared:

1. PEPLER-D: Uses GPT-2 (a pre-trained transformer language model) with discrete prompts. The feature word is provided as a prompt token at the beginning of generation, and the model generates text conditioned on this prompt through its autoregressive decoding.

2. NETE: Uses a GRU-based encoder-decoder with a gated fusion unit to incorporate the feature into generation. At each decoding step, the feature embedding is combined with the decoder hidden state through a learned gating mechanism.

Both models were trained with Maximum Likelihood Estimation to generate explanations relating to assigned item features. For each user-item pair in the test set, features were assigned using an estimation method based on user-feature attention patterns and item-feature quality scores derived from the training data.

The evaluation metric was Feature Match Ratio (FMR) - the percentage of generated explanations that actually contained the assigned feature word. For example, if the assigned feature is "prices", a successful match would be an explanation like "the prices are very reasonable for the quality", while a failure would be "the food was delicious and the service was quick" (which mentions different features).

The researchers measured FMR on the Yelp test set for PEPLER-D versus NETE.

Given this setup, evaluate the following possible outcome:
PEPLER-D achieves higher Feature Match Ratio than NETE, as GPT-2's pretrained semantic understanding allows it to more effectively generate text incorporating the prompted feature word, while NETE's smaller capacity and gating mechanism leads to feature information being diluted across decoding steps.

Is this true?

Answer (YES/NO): YES